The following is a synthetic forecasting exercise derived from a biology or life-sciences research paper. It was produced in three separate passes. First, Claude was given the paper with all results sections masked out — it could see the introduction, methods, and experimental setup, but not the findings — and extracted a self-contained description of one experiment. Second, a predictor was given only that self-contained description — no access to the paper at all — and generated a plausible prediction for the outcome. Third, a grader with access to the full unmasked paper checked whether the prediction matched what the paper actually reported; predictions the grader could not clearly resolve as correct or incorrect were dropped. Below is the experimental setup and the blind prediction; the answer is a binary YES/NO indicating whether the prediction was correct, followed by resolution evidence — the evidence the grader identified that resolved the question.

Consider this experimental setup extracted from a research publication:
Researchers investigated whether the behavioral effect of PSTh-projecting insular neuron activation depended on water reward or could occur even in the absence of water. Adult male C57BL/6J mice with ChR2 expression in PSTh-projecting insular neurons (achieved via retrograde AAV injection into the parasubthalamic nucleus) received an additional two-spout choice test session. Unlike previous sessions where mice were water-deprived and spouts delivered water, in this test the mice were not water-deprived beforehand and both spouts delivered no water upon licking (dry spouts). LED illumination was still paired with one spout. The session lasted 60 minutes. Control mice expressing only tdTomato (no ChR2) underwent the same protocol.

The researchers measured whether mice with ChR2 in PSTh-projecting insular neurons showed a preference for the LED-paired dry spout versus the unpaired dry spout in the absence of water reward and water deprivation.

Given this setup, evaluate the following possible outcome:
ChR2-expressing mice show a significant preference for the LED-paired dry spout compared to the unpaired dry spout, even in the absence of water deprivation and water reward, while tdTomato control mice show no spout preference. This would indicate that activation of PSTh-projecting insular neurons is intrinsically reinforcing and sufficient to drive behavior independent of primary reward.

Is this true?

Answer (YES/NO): NO